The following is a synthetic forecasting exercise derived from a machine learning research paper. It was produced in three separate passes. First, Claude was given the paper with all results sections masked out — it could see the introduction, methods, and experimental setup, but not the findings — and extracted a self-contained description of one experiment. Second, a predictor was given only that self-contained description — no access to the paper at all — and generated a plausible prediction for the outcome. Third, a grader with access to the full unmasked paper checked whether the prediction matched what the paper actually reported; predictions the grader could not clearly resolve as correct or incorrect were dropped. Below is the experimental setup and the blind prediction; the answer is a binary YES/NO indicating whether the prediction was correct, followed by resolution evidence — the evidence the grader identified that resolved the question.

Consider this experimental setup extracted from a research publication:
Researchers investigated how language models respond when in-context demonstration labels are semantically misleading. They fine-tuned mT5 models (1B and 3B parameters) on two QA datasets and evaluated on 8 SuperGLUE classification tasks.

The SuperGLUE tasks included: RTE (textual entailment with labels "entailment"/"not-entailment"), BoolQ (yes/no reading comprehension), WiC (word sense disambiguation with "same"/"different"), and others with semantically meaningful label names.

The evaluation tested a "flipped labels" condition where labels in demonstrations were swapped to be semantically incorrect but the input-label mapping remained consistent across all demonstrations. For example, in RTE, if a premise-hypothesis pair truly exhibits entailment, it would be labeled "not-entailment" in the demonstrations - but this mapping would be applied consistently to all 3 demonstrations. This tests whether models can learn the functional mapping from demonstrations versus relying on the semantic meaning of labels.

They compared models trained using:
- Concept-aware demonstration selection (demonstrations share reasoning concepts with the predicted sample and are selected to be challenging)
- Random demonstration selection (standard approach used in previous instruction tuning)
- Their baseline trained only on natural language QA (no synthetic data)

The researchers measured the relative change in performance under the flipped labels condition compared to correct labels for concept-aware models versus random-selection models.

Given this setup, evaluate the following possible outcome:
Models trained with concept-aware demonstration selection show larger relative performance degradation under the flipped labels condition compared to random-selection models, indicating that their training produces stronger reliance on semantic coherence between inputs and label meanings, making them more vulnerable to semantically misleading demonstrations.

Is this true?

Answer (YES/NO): NO